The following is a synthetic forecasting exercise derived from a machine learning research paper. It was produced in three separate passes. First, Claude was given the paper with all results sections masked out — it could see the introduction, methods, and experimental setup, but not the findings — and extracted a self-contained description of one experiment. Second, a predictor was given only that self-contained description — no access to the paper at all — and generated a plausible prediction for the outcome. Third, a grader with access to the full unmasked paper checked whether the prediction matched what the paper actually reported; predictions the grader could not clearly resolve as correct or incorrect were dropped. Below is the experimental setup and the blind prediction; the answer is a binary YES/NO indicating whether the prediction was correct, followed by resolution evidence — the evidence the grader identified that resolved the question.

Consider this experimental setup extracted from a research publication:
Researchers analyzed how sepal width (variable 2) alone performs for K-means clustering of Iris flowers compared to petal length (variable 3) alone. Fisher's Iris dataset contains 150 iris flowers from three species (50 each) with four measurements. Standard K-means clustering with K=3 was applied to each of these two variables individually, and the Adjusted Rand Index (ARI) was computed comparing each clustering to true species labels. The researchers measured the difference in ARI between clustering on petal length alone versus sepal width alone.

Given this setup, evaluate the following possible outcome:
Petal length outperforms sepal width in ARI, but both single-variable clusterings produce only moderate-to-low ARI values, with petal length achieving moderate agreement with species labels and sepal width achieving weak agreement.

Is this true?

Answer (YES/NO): NO